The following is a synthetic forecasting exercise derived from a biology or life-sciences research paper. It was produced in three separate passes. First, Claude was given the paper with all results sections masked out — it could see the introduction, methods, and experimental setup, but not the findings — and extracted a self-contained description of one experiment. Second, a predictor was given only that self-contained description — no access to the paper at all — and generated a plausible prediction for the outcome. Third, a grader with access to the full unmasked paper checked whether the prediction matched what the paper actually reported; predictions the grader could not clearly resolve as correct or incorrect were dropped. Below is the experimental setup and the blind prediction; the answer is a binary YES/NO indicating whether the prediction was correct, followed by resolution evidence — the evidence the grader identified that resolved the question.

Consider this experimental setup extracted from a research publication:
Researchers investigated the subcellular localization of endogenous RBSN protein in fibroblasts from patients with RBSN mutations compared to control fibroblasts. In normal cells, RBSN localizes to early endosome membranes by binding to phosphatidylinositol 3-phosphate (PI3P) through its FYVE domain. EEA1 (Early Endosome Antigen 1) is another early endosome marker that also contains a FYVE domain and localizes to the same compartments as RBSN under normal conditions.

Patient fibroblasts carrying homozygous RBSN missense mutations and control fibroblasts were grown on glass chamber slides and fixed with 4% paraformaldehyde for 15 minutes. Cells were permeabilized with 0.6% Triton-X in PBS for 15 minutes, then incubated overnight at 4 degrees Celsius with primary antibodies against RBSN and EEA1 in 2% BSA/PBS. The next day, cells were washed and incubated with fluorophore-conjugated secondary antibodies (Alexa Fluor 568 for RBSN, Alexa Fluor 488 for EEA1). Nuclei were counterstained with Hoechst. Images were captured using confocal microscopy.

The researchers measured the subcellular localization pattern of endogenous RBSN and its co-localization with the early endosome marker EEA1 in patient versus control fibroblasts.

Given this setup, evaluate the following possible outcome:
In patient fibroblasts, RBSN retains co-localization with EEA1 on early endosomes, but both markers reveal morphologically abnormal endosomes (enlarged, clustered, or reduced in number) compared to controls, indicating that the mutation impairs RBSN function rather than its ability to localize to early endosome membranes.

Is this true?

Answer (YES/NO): NO